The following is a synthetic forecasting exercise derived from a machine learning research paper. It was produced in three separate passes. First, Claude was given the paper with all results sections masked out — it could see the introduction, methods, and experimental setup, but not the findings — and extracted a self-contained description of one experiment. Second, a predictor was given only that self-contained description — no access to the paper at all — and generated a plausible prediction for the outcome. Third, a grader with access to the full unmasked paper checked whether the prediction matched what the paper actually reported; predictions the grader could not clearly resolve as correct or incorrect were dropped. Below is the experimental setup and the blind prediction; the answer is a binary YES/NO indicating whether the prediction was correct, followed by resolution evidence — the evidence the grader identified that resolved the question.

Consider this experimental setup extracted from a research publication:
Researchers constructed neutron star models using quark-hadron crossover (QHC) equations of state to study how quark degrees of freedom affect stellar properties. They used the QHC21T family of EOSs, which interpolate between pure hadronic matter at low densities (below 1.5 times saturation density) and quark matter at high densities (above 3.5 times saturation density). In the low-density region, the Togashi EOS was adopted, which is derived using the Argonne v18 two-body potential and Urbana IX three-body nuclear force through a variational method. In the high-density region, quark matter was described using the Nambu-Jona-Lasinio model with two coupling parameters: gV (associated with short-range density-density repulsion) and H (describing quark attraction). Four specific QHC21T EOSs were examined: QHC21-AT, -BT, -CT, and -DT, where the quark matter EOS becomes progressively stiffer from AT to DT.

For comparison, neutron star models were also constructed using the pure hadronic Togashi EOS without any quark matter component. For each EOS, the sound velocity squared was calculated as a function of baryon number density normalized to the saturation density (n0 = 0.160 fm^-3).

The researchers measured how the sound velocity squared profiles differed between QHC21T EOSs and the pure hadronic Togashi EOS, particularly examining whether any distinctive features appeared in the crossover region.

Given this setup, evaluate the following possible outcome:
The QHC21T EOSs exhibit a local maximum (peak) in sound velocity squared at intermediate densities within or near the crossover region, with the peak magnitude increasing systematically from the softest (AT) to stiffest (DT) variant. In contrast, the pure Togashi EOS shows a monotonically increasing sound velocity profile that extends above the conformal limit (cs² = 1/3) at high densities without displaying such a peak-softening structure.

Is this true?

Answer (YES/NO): NO